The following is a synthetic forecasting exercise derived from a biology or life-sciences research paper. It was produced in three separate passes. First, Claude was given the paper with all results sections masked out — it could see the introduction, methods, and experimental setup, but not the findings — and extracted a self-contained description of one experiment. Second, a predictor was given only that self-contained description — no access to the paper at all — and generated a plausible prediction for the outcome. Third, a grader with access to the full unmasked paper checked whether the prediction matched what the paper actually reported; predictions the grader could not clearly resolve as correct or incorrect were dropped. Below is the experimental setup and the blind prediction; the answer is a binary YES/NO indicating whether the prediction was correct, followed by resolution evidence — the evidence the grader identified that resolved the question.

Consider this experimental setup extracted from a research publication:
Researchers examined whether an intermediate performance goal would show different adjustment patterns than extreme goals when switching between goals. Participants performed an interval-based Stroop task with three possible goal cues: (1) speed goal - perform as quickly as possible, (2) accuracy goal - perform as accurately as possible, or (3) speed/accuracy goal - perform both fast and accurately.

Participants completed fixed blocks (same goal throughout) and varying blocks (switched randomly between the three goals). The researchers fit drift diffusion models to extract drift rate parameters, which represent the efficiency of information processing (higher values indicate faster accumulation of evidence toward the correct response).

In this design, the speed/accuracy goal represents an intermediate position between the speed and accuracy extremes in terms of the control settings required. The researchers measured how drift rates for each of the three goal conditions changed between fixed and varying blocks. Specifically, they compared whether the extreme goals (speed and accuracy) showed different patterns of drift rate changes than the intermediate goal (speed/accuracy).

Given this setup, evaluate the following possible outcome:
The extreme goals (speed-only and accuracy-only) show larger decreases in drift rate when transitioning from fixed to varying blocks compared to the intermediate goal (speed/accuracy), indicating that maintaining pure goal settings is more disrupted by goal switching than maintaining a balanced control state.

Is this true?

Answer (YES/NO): NO